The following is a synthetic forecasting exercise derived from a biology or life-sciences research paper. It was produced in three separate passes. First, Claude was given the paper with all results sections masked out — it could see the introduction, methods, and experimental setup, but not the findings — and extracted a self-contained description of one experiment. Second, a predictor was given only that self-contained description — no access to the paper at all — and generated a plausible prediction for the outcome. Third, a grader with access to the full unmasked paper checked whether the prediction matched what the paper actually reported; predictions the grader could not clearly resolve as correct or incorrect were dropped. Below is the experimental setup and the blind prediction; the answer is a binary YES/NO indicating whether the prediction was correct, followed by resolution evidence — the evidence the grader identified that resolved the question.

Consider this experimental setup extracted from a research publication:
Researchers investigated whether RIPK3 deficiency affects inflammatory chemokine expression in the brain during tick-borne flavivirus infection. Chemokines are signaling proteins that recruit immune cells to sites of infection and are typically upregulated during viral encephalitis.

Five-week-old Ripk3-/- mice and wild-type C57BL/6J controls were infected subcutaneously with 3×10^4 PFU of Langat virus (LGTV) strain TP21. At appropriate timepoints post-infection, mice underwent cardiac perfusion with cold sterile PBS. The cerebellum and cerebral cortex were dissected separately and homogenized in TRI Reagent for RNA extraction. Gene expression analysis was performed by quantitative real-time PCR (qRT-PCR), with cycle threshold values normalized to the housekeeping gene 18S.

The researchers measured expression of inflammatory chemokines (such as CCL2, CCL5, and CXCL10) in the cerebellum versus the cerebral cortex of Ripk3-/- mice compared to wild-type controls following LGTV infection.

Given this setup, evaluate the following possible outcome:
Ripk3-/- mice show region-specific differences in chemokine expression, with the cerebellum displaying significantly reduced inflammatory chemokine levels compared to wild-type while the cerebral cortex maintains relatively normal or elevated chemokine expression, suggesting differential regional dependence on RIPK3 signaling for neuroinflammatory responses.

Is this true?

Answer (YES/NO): YES